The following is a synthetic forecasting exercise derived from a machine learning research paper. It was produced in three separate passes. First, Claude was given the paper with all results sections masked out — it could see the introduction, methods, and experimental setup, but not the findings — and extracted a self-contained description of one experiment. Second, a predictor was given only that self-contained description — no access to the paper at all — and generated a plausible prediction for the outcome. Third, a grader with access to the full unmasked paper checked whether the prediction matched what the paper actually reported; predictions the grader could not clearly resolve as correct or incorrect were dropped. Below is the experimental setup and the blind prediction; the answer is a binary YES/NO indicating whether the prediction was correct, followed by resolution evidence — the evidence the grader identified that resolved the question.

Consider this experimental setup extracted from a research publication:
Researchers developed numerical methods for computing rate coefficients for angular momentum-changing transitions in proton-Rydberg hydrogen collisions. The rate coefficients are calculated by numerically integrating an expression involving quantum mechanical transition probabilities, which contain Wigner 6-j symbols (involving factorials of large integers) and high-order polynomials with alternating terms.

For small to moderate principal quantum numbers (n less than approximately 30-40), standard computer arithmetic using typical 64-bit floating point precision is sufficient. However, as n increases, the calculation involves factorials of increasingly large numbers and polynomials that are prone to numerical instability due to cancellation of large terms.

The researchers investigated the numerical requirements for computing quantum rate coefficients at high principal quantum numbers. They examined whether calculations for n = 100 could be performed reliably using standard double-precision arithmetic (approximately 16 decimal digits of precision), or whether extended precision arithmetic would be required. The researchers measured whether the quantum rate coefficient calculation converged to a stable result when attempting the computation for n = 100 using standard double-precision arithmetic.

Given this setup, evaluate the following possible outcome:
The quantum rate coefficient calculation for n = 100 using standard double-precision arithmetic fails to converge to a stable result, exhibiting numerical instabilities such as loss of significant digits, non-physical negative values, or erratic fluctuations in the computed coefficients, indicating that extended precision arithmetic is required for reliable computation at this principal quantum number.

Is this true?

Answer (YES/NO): YES